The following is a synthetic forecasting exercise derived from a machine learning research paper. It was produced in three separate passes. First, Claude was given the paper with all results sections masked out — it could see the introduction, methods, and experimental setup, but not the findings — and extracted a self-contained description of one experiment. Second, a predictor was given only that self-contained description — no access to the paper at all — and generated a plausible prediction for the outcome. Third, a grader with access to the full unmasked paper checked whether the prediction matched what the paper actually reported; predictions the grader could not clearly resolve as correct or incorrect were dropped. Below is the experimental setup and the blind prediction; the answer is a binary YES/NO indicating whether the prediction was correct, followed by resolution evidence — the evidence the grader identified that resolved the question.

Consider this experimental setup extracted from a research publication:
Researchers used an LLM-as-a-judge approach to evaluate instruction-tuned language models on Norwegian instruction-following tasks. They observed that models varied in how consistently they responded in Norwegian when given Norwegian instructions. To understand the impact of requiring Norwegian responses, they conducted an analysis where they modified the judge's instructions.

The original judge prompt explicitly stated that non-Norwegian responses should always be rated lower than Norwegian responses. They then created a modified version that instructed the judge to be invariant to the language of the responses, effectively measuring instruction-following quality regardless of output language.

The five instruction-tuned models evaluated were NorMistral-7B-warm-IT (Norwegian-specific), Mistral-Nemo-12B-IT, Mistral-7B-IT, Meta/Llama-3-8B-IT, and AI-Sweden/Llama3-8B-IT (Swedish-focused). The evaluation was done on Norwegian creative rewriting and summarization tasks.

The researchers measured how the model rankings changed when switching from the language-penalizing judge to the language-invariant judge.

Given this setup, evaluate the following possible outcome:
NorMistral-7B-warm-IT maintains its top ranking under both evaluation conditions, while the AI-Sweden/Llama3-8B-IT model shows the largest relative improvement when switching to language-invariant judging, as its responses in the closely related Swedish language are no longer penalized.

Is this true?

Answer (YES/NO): NO